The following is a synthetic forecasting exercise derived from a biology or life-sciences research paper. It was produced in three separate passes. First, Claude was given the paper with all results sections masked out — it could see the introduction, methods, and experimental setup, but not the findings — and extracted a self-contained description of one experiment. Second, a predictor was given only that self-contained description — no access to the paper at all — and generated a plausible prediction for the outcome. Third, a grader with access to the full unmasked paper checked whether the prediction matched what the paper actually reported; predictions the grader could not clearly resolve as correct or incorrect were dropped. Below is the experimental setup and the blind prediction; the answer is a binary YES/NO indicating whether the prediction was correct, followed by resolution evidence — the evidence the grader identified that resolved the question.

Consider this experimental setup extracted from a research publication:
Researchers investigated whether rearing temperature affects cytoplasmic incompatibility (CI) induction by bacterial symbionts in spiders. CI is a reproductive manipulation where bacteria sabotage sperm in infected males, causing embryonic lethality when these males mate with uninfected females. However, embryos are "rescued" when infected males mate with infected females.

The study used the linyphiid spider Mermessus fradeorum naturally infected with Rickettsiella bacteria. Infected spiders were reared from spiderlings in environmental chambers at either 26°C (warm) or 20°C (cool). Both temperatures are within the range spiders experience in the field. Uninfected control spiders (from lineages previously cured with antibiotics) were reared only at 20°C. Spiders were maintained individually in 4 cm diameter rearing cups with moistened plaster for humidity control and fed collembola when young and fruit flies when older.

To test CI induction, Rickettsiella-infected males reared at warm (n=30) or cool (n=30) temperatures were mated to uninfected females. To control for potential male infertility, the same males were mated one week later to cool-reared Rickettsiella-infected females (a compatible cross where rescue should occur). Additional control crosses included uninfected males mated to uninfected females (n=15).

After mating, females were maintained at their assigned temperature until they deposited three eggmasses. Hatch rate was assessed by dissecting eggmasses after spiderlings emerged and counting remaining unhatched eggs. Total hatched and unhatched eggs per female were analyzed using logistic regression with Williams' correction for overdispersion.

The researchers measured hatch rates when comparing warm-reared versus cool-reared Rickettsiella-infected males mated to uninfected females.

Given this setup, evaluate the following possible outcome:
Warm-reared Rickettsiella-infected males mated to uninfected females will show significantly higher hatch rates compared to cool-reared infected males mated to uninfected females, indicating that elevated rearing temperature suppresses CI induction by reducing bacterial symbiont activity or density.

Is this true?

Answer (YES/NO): YES